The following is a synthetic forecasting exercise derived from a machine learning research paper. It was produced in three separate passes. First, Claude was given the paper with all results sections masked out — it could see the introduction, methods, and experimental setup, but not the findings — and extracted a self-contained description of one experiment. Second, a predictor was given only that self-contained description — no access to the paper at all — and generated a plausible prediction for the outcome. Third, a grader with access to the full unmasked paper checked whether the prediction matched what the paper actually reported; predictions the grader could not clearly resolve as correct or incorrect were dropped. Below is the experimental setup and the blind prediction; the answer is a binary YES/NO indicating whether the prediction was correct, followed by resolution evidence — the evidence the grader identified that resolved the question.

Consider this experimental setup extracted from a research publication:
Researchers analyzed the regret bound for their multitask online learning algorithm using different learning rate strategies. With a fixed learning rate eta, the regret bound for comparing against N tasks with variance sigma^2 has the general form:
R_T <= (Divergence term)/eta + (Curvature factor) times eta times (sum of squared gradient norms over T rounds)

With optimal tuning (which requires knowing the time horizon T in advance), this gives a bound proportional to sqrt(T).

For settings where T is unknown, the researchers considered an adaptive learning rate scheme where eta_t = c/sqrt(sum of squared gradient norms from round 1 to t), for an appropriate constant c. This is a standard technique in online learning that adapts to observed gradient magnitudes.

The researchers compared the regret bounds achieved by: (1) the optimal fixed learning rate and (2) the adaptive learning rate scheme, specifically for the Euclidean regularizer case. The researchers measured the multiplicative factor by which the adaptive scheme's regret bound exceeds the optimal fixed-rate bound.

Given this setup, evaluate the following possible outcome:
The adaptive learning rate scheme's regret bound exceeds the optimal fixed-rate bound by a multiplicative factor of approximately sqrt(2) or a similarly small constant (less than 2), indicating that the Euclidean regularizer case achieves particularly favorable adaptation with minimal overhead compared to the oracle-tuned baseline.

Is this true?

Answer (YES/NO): NO